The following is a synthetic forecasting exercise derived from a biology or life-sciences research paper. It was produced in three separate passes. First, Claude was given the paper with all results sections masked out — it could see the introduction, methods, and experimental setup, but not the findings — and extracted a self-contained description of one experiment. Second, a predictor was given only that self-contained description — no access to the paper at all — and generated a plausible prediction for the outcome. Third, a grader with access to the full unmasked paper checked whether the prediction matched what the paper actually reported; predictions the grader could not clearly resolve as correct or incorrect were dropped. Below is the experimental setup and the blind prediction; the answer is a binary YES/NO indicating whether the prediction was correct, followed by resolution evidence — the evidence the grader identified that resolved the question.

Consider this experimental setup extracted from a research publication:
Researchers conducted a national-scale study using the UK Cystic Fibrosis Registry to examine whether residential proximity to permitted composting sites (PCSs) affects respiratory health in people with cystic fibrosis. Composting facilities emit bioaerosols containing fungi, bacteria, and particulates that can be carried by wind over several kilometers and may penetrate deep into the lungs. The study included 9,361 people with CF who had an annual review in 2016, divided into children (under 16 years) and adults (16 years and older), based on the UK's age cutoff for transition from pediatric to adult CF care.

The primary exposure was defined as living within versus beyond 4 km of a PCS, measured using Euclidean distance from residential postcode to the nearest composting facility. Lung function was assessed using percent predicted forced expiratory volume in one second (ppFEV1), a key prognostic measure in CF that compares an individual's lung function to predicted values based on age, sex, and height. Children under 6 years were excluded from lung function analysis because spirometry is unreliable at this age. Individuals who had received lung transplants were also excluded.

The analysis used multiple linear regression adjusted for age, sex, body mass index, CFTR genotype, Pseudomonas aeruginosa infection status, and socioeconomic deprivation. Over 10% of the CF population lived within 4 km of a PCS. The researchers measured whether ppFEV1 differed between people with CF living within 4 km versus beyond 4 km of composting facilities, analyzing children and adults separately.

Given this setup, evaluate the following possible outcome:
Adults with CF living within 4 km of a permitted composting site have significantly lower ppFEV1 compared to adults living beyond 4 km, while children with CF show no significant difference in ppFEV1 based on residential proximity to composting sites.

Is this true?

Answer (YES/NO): NO